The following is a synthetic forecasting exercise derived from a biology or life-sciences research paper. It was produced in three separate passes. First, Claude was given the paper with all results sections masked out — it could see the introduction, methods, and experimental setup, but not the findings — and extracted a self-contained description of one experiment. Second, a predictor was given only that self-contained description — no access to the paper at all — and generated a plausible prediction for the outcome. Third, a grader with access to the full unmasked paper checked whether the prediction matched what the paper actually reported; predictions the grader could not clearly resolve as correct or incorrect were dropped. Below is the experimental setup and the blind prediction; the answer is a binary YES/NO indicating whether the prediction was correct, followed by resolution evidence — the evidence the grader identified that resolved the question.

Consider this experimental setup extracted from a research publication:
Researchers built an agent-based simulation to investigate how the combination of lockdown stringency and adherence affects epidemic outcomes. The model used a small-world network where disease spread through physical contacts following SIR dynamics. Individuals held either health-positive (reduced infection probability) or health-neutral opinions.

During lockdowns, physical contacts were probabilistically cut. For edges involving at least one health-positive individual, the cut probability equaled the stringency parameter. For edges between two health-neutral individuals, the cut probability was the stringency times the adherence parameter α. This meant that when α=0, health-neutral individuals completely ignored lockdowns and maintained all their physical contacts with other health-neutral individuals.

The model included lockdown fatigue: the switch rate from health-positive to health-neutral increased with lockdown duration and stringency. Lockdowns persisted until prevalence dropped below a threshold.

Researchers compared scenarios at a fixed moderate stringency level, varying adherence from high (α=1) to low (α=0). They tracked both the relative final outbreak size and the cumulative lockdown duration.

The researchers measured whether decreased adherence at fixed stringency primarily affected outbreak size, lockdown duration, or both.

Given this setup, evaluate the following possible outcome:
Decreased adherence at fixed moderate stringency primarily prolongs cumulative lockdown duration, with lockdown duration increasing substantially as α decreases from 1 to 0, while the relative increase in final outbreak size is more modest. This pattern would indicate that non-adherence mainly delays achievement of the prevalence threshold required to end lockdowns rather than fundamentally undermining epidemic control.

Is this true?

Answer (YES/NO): NO